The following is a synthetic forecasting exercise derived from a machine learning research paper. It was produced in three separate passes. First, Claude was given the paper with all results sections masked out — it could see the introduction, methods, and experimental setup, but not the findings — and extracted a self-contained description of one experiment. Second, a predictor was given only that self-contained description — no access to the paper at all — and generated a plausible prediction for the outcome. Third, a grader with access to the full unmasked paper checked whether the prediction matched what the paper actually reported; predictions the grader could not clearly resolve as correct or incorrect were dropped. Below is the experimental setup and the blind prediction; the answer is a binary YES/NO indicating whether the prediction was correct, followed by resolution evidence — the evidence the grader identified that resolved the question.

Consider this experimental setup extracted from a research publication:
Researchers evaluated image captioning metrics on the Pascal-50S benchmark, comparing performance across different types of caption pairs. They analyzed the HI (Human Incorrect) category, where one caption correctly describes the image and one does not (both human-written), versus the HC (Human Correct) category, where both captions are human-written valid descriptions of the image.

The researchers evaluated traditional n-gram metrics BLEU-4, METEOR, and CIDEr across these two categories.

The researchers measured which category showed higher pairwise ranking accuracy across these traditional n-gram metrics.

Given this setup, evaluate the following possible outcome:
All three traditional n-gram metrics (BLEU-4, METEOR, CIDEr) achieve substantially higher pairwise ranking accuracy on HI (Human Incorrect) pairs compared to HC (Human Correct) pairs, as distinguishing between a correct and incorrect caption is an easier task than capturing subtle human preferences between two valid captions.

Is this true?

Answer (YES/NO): YES